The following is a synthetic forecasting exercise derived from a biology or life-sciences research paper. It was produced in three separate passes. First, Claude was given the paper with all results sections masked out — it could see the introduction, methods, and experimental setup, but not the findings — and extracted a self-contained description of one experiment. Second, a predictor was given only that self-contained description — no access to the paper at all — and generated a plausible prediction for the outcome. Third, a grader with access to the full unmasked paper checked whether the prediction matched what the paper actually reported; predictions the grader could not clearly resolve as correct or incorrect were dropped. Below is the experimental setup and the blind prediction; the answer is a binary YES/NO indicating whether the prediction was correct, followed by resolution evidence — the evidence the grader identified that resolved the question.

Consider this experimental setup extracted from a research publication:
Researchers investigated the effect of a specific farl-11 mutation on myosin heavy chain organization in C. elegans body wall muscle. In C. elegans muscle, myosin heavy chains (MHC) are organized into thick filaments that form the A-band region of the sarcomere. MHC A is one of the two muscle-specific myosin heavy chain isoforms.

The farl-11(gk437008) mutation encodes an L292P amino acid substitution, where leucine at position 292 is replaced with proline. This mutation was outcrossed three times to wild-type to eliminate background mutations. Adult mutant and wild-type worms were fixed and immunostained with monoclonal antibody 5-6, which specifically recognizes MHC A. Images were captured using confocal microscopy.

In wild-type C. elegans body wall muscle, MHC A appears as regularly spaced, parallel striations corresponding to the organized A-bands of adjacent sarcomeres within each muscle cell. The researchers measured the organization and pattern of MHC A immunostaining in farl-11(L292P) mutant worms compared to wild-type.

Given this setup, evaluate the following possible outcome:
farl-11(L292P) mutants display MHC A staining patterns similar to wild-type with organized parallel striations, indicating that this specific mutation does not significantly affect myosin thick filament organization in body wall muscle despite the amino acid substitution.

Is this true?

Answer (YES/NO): NO